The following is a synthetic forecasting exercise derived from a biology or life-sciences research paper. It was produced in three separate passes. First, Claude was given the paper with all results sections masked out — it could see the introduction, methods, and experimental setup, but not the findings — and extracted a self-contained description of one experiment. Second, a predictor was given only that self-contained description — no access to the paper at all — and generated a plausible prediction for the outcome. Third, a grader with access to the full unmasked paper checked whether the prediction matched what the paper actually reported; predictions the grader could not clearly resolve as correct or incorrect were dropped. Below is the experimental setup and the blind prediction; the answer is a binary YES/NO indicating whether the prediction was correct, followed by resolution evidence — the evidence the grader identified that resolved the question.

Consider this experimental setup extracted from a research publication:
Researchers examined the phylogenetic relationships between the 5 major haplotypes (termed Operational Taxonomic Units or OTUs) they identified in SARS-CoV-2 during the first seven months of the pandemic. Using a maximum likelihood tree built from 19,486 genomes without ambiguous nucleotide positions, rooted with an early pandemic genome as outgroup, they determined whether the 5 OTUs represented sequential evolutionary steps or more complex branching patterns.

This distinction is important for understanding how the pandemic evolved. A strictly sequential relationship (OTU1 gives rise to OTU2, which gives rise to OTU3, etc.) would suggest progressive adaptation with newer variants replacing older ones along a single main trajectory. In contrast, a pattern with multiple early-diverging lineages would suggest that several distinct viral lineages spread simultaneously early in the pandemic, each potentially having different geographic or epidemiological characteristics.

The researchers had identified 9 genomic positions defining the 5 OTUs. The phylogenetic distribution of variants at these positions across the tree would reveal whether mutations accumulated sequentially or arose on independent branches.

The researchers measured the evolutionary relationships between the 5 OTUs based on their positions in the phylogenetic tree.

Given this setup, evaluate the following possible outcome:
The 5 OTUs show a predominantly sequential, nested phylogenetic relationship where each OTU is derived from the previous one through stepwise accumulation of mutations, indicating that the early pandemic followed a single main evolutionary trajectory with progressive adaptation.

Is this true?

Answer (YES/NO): NO